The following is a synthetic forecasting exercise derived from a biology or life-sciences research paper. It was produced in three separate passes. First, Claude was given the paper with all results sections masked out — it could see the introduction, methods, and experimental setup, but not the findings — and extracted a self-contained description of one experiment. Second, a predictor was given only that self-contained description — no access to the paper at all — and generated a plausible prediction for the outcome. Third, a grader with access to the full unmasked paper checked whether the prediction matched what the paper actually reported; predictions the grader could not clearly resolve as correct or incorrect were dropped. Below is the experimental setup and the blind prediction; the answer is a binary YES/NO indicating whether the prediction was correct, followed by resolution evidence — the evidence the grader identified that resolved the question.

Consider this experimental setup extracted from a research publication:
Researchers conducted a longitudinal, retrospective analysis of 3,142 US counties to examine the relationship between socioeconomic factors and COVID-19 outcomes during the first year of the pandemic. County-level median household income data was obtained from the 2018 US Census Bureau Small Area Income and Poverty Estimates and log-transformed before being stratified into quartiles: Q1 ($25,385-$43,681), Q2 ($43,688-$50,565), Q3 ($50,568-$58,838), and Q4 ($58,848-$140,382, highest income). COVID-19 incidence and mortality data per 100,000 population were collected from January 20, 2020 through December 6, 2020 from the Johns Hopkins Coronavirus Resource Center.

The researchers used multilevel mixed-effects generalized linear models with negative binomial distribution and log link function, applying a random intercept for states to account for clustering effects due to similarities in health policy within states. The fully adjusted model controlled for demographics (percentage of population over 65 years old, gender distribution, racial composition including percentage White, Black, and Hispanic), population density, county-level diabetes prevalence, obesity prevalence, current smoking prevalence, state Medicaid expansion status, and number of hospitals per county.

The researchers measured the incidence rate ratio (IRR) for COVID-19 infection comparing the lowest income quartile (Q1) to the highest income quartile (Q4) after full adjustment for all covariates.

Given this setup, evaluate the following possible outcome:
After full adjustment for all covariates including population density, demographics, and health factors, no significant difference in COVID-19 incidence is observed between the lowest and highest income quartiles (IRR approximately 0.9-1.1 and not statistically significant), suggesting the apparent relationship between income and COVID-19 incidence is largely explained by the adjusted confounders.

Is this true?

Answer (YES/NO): YES